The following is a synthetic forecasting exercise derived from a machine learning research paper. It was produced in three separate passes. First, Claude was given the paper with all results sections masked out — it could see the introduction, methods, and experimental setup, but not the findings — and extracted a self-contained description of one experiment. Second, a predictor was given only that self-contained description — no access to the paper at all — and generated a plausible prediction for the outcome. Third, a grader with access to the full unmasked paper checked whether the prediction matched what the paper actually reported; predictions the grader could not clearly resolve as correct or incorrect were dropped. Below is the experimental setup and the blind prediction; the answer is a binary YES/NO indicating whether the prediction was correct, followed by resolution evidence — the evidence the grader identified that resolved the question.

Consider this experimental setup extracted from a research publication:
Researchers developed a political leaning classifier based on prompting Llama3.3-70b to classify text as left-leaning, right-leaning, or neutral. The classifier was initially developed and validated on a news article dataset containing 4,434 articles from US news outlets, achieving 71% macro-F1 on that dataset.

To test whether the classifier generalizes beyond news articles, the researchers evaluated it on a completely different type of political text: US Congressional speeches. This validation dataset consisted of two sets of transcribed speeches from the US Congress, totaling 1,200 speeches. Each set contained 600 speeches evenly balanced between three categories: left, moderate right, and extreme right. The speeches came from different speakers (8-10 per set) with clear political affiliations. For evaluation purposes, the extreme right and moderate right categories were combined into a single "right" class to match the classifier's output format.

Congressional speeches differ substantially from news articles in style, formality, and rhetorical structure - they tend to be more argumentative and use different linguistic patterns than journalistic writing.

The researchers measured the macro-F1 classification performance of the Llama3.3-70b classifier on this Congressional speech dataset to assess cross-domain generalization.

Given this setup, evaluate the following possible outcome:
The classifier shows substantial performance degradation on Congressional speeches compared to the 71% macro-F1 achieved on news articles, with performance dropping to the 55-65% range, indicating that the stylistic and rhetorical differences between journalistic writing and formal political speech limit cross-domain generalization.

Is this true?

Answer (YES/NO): NO